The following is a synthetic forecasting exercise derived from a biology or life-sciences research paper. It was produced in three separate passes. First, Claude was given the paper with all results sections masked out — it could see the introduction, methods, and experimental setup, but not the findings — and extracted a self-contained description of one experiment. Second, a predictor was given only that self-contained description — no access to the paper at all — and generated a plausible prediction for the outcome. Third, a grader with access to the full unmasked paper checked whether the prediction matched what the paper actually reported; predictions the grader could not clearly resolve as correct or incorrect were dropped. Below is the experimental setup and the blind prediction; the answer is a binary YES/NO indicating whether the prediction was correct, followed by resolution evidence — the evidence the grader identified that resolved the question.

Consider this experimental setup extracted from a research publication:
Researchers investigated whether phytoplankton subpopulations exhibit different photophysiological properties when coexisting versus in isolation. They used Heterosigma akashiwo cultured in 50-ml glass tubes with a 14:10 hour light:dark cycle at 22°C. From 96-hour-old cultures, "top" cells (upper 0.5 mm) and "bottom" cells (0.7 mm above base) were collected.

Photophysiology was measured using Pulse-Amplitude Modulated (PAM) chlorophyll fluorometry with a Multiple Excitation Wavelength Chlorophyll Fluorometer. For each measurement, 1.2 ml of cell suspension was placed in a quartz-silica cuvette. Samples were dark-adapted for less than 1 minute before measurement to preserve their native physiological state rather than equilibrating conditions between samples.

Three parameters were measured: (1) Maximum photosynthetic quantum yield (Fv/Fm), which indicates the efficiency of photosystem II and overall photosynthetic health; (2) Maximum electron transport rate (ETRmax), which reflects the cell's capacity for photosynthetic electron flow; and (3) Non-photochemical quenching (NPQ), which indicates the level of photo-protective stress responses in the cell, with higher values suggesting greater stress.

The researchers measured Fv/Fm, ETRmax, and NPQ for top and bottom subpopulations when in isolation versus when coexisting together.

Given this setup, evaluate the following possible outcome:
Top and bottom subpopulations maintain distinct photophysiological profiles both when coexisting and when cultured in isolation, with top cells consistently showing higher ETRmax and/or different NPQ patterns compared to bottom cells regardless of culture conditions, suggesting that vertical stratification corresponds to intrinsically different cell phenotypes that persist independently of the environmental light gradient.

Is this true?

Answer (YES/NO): NO